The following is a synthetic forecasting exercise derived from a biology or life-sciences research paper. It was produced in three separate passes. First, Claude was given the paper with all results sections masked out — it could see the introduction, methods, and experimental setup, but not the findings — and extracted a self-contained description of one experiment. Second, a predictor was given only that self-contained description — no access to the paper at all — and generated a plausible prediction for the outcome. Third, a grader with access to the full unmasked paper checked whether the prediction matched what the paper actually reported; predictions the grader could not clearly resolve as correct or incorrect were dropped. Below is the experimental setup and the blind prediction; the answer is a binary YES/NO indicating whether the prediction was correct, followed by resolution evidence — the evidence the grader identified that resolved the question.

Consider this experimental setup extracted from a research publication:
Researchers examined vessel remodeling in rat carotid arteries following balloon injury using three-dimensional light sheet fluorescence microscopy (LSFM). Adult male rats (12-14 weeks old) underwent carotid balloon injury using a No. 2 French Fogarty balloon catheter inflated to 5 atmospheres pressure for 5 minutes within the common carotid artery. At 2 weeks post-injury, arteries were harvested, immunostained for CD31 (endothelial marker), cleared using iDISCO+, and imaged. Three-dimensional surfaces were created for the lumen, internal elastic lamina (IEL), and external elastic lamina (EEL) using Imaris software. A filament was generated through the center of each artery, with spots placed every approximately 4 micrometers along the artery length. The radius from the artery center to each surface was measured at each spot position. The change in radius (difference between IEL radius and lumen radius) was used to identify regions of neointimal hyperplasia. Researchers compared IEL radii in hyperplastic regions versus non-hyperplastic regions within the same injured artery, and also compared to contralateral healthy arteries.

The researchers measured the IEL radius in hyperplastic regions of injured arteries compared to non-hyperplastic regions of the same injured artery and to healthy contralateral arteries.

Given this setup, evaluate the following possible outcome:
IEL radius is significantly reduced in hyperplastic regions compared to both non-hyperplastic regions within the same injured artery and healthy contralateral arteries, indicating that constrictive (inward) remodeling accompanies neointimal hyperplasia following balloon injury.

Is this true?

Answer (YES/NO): NO